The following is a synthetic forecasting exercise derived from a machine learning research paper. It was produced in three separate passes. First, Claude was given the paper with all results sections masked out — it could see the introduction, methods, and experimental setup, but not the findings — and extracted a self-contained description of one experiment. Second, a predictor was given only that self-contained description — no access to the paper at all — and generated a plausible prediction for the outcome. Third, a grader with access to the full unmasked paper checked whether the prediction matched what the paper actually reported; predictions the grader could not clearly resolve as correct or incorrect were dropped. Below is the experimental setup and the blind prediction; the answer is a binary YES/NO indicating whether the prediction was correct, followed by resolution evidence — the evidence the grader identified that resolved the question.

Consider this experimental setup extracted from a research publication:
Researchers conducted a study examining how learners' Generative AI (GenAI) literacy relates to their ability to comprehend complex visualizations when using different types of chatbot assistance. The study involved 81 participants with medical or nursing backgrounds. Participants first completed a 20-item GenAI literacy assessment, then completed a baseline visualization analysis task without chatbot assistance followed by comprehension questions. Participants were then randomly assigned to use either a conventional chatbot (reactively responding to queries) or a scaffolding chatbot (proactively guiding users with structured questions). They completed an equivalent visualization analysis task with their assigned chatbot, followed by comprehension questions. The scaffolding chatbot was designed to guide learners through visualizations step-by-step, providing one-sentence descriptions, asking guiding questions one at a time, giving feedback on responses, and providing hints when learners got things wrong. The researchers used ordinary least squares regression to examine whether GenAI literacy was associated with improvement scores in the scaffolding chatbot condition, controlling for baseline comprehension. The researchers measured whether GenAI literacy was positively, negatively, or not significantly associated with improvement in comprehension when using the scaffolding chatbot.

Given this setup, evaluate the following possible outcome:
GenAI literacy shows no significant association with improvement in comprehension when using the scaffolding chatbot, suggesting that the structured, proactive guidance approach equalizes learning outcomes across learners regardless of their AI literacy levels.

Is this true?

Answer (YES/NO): NO